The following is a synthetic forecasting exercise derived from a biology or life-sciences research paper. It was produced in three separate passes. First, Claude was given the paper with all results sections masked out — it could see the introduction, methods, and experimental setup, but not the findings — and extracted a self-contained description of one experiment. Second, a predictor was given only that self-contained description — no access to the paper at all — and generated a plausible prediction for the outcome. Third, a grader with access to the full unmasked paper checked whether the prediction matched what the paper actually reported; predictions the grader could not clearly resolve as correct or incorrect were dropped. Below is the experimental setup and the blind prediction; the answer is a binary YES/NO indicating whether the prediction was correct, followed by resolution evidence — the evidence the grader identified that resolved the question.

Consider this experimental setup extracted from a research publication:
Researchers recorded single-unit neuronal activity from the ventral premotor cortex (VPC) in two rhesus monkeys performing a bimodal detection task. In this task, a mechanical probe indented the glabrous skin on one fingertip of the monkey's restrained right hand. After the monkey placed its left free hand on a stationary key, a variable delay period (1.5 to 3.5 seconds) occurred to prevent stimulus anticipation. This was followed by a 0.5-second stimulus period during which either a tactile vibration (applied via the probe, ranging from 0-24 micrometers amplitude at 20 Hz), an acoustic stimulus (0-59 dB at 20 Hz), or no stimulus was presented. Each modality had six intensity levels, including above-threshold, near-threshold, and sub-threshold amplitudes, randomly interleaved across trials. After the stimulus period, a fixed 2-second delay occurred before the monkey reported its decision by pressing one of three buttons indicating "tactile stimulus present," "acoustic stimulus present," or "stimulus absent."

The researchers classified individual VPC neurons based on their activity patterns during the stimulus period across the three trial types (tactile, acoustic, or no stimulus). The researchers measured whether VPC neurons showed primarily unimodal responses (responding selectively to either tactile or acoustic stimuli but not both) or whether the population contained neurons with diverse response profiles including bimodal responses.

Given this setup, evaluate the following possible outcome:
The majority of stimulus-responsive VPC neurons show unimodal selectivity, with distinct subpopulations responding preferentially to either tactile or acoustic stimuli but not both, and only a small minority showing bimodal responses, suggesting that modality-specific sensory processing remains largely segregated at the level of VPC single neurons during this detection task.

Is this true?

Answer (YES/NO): NO